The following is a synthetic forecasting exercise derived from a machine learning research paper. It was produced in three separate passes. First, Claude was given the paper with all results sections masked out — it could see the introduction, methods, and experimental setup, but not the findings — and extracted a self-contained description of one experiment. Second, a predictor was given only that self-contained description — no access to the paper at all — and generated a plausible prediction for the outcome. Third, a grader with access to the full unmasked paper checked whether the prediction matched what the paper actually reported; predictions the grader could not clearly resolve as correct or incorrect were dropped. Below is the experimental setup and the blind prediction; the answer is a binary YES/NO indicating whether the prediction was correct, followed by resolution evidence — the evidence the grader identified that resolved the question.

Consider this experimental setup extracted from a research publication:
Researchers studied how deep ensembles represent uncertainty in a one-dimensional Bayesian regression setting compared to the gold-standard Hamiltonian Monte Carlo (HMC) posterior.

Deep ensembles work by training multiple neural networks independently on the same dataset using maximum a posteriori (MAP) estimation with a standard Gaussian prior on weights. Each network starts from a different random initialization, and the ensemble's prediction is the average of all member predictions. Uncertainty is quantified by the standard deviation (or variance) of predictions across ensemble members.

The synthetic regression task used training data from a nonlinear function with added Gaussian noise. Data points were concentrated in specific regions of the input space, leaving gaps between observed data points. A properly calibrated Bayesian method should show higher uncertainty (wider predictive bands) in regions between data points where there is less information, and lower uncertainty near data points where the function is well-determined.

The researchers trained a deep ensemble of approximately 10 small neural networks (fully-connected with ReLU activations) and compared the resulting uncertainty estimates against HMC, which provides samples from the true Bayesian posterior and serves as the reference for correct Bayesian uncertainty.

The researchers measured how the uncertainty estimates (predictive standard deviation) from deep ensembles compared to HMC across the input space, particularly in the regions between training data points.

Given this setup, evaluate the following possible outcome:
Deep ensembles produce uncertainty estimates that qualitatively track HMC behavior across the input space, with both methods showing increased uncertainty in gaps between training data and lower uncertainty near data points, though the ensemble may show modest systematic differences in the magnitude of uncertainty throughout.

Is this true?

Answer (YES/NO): NO